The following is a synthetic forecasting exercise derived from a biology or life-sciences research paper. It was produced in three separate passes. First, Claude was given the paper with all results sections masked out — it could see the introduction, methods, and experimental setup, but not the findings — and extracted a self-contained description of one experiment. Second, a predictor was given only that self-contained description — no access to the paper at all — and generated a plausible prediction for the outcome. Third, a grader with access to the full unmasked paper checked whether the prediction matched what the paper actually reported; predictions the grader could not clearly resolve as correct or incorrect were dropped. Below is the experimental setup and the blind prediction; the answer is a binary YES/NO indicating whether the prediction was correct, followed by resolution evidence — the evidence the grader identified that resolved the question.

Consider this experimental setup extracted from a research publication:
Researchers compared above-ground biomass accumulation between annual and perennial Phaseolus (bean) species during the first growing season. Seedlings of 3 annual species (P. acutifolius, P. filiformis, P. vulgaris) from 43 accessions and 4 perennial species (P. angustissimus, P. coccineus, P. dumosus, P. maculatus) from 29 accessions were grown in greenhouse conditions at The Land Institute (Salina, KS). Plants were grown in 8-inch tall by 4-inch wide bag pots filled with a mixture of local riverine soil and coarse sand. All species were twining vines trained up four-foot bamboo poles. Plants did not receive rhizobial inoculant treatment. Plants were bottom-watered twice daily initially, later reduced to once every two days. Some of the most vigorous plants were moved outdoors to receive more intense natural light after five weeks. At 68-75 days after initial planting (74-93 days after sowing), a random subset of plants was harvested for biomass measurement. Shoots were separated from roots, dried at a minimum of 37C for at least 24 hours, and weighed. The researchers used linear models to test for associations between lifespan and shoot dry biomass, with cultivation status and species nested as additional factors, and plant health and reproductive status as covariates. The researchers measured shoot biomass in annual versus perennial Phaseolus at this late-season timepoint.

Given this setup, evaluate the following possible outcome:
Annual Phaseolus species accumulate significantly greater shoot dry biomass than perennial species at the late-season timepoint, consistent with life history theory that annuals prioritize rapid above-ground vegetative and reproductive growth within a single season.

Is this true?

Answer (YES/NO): NO